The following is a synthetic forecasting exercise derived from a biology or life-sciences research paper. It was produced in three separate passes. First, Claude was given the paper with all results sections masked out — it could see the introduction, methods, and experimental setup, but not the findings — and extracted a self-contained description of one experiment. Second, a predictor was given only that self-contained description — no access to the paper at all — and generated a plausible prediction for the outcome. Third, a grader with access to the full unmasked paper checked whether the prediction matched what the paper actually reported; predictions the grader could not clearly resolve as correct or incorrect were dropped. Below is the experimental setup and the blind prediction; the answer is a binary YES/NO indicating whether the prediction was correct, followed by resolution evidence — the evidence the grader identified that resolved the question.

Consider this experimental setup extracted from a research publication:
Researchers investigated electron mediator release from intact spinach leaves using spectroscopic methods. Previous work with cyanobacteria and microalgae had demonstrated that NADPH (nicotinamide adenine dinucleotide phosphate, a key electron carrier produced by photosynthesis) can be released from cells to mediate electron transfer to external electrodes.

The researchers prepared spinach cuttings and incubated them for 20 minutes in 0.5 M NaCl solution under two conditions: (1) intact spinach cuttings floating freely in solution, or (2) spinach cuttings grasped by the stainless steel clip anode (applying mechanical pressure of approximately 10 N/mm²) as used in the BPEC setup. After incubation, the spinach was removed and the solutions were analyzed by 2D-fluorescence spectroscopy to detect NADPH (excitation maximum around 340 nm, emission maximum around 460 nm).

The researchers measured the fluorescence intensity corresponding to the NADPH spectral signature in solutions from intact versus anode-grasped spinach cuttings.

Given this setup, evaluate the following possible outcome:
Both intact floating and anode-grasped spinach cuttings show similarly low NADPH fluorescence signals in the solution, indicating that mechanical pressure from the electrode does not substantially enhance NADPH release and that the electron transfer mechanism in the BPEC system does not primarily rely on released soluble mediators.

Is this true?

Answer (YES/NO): NO